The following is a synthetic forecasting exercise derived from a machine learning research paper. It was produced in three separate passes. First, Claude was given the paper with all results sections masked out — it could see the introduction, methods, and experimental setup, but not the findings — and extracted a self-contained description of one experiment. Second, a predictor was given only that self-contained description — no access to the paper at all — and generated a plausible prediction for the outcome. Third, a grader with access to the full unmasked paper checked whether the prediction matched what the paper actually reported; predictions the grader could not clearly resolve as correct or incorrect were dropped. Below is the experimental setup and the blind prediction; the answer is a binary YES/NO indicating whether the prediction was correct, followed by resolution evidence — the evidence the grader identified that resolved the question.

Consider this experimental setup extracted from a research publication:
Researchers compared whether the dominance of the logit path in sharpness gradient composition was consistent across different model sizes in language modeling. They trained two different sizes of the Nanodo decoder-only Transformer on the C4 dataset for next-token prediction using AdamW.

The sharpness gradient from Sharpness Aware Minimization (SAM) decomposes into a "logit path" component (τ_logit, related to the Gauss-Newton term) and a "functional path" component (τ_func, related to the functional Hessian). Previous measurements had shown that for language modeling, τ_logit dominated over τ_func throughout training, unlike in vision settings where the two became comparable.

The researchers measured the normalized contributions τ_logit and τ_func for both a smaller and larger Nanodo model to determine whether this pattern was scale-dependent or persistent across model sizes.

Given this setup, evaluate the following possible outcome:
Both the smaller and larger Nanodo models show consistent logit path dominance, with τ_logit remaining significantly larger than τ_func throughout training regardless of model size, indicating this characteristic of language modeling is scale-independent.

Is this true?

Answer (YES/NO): YES